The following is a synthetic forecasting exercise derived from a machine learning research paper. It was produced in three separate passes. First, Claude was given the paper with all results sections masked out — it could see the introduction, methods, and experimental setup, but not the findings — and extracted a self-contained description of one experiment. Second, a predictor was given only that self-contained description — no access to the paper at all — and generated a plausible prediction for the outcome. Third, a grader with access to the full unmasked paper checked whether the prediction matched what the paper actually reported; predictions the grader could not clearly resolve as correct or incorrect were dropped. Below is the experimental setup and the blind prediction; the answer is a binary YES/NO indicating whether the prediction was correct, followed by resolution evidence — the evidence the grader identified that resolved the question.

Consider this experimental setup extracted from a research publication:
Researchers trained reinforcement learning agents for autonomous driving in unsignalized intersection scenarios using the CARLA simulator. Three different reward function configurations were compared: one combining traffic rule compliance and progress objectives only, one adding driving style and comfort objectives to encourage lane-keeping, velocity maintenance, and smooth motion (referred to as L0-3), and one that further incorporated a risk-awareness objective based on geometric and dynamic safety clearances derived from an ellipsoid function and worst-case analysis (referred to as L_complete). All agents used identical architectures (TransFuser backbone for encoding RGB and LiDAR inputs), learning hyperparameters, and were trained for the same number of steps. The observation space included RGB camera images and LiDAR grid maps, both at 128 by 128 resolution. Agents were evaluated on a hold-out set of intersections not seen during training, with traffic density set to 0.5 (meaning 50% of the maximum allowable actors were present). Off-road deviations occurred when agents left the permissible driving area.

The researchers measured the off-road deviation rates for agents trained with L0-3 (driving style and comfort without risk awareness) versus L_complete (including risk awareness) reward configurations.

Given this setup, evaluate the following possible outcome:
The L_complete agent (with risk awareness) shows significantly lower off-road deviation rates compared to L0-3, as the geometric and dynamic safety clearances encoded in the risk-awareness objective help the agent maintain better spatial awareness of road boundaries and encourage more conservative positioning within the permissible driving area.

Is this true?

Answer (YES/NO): NO